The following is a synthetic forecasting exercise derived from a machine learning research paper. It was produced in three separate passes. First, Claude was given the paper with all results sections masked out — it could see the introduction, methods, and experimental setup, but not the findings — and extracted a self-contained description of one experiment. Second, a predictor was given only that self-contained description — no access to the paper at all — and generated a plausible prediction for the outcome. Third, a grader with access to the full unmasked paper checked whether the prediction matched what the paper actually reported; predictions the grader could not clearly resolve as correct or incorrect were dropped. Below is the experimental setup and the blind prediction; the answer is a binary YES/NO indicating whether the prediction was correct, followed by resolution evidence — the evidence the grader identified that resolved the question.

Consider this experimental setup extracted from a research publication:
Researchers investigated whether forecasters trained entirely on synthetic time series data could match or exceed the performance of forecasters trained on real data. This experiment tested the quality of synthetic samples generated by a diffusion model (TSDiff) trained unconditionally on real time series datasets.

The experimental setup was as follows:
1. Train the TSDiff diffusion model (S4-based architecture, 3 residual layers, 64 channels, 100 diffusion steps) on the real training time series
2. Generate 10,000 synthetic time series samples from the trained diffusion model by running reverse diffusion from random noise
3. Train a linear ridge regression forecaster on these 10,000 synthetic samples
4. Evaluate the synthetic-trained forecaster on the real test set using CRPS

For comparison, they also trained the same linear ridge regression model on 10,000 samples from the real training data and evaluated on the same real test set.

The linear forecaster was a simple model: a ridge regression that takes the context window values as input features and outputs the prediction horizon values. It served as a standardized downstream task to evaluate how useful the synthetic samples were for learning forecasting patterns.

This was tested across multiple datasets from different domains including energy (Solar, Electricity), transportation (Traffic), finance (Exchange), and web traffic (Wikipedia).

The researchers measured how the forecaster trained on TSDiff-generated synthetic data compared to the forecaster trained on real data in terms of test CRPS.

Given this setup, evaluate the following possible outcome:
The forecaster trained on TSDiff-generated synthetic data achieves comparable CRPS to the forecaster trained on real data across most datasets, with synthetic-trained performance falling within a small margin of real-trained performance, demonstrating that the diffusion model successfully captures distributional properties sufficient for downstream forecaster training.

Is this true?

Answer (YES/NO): YES